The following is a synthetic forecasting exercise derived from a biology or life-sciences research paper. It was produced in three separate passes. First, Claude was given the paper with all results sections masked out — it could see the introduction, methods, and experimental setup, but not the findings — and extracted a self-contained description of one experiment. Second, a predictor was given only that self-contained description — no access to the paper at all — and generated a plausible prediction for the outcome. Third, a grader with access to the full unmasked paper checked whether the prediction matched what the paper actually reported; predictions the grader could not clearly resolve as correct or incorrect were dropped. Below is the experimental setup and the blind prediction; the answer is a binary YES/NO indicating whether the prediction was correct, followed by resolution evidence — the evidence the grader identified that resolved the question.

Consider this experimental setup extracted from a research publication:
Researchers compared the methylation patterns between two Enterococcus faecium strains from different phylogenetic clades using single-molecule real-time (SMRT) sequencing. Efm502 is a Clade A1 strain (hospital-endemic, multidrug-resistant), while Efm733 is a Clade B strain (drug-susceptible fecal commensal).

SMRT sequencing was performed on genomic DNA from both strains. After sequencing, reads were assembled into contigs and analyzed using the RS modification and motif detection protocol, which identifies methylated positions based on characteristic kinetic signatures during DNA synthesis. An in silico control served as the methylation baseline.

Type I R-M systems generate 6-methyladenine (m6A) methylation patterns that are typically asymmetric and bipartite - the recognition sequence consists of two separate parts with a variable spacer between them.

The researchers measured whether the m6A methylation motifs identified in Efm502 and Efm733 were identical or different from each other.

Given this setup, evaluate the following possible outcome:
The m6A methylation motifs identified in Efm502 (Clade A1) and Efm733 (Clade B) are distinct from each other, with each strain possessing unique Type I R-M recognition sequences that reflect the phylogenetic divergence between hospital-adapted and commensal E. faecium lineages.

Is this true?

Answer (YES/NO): YES